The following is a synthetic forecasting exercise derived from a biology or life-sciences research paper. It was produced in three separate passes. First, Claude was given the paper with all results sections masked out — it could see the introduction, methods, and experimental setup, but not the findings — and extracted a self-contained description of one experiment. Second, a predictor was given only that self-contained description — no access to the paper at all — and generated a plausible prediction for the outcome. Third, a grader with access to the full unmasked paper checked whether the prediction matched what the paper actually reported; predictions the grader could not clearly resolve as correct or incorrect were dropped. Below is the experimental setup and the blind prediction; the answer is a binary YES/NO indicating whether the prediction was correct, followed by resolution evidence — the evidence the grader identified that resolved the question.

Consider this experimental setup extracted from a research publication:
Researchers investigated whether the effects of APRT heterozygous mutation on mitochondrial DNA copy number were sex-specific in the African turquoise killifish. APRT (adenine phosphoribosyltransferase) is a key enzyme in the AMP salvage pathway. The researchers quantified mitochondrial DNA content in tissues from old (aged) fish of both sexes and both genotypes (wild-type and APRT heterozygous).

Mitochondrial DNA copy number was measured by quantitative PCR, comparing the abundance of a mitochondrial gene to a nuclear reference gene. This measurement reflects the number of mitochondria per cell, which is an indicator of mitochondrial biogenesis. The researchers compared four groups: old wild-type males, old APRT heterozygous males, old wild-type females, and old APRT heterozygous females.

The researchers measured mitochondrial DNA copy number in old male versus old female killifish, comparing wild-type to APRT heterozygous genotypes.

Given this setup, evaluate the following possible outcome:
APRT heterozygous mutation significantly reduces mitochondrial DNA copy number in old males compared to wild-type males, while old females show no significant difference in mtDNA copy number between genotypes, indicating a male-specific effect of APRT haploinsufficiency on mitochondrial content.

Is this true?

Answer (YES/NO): NO